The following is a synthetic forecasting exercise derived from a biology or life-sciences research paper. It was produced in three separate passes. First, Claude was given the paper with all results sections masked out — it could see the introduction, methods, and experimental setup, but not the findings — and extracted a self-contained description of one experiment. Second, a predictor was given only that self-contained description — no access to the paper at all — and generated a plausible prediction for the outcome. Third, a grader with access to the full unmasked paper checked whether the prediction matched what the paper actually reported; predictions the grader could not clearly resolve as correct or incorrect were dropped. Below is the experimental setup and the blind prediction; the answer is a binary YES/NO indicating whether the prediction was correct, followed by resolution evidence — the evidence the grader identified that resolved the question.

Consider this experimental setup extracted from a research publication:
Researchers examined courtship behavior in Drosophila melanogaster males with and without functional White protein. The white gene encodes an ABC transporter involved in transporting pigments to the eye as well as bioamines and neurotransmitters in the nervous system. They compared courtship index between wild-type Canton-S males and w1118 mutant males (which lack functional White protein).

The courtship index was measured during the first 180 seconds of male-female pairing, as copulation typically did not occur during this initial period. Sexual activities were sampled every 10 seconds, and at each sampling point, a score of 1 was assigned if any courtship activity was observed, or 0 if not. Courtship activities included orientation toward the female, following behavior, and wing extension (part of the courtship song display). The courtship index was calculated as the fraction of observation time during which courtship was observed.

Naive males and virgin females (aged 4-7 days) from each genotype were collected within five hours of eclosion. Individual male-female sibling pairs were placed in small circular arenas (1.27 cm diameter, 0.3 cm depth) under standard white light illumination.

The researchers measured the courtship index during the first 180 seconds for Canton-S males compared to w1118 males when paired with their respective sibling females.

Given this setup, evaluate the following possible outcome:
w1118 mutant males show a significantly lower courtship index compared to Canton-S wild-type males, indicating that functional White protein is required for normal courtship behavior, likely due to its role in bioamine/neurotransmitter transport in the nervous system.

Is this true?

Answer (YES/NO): YES